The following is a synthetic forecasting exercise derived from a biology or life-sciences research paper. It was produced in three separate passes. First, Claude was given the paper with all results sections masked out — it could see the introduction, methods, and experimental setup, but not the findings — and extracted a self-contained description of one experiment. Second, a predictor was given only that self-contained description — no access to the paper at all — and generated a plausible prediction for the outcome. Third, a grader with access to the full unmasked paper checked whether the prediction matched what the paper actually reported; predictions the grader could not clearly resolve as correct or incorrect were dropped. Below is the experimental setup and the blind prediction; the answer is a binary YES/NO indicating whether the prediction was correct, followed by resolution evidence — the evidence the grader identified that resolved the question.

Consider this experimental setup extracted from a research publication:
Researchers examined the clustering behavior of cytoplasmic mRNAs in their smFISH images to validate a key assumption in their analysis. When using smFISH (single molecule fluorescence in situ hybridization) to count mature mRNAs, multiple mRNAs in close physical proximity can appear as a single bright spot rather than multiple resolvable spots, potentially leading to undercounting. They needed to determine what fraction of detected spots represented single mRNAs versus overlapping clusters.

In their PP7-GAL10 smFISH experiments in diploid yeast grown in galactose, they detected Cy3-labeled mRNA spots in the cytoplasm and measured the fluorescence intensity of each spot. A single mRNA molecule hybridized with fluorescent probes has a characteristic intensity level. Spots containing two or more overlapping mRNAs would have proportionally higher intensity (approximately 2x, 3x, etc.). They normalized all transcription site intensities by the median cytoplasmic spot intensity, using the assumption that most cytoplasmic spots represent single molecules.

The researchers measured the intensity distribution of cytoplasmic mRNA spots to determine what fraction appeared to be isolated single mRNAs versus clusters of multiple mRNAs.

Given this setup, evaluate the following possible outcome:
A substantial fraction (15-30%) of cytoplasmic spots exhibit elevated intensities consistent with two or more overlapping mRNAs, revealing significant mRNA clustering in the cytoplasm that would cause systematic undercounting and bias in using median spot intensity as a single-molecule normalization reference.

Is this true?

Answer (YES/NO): NO